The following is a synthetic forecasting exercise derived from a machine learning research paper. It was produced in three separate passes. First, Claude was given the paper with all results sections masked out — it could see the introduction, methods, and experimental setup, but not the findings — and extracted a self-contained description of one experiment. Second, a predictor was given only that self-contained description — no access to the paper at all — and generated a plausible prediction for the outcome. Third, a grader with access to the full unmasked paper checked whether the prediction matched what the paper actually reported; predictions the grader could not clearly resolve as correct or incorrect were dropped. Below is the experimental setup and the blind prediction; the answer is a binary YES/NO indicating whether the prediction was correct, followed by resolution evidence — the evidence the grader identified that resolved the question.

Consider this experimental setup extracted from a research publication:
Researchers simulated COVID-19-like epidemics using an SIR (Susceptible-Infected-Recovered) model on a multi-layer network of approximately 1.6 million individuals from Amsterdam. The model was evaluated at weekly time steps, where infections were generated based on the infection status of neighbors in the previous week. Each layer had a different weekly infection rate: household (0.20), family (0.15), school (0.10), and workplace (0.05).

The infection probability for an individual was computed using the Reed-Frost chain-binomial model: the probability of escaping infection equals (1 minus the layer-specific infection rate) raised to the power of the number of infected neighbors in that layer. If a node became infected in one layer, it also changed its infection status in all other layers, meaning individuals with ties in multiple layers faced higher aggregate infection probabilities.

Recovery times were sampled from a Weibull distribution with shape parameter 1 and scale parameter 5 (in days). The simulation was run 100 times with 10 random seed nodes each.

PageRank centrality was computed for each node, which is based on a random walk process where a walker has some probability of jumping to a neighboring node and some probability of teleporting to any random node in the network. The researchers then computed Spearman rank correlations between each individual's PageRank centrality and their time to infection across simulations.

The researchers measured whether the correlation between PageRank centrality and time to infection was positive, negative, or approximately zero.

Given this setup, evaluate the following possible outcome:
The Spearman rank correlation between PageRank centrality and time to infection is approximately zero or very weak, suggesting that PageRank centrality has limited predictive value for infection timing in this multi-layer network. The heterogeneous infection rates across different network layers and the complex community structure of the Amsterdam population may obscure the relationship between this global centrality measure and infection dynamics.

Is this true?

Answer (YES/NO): NO